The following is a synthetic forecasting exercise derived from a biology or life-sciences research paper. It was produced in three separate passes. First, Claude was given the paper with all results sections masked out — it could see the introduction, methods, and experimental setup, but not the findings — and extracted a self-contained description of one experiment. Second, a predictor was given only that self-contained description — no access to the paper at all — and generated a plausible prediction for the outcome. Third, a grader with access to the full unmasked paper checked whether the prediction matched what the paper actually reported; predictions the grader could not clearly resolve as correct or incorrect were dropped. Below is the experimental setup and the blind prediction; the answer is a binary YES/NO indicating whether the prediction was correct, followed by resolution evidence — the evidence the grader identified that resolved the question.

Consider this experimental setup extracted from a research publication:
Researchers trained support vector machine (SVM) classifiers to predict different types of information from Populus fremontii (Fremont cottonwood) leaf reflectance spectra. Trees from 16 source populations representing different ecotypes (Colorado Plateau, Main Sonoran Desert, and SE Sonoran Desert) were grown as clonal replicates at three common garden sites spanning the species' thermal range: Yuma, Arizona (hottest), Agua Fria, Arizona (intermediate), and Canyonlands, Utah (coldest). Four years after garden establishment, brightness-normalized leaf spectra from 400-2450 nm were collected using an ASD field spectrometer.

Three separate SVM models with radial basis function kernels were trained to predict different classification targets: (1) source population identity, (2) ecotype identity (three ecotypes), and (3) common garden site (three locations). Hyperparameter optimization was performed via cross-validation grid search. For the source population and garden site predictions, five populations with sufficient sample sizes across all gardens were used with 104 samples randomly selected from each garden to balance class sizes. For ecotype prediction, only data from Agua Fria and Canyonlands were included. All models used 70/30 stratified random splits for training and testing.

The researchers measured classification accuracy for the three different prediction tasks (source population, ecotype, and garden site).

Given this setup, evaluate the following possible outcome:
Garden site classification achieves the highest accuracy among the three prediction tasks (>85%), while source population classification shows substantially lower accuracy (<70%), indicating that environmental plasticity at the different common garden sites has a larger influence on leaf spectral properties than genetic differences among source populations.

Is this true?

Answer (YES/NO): NO